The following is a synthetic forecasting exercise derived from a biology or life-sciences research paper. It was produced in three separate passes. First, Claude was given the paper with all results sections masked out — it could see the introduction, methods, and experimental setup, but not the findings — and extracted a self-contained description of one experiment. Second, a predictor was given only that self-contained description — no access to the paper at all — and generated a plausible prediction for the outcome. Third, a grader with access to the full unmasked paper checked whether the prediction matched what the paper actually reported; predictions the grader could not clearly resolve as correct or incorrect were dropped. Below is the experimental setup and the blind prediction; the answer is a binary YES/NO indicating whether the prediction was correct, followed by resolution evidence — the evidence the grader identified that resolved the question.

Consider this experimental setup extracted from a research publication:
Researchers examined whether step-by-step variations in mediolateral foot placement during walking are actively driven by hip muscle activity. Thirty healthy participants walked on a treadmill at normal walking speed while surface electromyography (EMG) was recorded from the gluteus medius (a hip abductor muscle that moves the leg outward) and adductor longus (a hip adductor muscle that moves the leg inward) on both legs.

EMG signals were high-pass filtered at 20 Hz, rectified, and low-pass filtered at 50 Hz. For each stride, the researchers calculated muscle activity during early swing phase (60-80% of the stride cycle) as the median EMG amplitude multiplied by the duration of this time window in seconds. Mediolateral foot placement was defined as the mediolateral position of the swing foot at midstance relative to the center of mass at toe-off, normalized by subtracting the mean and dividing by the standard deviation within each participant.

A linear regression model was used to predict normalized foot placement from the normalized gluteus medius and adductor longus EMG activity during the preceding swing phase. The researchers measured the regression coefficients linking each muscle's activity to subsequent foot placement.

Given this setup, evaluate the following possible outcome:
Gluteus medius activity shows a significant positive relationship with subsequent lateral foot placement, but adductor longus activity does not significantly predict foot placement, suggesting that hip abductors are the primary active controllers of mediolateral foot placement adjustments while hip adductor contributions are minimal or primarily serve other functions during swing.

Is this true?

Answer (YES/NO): NO